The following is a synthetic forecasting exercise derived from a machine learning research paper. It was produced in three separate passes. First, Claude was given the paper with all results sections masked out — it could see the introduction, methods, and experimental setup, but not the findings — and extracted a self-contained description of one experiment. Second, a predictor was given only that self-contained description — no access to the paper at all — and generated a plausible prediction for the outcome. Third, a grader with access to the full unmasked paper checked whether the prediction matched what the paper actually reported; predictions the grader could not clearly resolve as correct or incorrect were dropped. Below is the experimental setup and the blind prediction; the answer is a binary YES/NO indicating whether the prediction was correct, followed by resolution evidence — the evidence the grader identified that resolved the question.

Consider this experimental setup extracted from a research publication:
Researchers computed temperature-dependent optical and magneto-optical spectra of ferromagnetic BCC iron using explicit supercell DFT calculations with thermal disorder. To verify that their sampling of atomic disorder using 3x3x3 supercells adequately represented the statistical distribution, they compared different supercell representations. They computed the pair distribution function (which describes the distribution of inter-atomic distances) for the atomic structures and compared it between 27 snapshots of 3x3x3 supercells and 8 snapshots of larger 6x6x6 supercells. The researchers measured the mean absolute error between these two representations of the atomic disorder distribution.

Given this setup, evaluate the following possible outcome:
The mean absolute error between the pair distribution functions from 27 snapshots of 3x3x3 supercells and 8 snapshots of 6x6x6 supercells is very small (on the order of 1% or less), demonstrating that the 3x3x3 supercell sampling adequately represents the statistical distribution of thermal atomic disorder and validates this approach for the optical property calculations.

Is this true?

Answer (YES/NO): YES